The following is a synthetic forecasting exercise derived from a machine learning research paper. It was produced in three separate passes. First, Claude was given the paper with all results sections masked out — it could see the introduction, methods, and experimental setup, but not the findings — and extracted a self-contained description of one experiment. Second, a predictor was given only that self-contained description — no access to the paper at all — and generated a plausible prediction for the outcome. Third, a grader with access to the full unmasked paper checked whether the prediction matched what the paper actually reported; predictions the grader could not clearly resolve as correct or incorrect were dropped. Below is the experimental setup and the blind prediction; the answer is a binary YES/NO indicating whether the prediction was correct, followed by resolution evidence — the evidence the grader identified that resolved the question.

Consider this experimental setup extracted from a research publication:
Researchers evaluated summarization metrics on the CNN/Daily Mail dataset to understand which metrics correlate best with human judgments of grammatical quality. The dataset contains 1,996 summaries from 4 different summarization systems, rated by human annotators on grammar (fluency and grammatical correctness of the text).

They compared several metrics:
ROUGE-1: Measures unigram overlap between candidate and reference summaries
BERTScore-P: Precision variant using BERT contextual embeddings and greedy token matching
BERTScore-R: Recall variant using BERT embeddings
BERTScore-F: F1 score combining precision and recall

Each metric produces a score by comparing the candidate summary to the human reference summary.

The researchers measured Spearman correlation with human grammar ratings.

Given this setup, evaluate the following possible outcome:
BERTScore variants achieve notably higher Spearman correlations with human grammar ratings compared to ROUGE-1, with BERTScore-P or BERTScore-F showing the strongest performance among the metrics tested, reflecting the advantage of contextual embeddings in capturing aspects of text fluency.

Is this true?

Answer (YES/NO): YES